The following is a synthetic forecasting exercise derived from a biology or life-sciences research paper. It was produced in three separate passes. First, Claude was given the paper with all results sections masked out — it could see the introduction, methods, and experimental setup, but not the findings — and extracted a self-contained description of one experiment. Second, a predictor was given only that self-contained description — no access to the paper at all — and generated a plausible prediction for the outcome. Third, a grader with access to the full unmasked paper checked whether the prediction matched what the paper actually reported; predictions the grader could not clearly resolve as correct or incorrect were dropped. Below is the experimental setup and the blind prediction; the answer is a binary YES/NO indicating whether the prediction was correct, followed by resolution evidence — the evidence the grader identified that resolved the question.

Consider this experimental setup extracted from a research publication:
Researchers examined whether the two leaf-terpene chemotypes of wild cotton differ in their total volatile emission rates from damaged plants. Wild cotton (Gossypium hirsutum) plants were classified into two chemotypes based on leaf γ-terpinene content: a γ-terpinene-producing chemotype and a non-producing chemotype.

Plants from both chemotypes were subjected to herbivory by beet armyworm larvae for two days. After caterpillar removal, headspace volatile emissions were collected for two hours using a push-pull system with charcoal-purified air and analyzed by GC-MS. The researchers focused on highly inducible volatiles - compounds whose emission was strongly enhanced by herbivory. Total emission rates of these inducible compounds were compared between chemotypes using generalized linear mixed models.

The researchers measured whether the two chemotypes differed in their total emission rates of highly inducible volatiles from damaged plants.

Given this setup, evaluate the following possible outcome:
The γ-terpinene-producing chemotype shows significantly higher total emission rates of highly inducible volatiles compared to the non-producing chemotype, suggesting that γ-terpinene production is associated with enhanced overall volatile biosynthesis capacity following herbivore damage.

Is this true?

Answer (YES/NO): NO